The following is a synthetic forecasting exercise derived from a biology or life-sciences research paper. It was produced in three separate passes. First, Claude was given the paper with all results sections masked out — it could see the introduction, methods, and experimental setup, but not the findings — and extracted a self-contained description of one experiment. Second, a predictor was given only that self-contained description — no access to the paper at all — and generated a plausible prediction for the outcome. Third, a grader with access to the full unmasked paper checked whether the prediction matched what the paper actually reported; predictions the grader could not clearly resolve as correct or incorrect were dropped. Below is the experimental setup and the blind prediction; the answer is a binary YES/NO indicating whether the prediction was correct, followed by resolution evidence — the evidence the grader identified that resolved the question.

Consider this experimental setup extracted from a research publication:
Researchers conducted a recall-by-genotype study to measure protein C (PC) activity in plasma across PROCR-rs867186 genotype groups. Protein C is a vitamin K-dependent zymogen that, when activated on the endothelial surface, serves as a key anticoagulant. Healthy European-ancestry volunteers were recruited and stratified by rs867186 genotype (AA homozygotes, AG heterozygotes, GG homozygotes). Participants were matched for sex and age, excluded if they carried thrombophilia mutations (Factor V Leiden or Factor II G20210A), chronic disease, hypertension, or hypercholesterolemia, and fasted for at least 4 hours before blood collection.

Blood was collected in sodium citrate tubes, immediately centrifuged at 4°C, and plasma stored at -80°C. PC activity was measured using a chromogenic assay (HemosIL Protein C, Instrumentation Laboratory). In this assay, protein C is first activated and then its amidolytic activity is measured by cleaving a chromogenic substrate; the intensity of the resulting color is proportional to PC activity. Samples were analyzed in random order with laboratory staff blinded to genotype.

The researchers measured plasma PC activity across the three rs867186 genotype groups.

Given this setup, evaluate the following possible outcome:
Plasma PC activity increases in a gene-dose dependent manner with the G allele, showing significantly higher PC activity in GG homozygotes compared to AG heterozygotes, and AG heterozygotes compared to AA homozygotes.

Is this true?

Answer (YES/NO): YES